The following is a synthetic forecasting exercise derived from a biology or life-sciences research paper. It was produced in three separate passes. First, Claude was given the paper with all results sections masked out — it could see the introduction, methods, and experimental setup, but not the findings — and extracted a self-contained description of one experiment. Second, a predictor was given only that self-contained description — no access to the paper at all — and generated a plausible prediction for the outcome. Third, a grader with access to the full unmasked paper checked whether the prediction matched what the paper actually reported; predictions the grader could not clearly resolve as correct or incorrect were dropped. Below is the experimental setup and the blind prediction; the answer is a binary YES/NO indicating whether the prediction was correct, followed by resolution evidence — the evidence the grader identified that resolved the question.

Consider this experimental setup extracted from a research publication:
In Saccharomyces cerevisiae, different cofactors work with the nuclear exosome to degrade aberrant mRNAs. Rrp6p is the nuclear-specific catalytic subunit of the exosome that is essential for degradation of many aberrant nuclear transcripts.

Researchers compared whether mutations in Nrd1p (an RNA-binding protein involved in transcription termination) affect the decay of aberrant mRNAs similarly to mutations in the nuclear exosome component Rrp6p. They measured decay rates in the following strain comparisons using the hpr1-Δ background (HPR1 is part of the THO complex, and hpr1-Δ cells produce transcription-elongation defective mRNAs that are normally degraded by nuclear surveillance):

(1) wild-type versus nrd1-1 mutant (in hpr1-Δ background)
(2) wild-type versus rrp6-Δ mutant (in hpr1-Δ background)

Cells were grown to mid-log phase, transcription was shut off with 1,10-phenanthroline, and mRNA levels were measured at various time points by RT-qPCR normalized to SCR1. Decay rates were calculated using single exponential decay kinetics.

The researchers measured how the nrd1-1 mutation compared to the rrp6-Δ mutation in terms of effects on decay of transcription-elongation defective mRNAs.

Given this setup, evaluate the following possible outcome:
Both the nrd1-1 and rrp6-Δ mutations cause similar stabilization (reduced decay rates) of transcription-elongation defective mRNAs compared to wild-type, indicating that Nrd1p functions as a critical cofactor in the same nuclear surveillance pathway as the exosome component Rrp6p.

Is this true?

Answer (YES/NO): YES